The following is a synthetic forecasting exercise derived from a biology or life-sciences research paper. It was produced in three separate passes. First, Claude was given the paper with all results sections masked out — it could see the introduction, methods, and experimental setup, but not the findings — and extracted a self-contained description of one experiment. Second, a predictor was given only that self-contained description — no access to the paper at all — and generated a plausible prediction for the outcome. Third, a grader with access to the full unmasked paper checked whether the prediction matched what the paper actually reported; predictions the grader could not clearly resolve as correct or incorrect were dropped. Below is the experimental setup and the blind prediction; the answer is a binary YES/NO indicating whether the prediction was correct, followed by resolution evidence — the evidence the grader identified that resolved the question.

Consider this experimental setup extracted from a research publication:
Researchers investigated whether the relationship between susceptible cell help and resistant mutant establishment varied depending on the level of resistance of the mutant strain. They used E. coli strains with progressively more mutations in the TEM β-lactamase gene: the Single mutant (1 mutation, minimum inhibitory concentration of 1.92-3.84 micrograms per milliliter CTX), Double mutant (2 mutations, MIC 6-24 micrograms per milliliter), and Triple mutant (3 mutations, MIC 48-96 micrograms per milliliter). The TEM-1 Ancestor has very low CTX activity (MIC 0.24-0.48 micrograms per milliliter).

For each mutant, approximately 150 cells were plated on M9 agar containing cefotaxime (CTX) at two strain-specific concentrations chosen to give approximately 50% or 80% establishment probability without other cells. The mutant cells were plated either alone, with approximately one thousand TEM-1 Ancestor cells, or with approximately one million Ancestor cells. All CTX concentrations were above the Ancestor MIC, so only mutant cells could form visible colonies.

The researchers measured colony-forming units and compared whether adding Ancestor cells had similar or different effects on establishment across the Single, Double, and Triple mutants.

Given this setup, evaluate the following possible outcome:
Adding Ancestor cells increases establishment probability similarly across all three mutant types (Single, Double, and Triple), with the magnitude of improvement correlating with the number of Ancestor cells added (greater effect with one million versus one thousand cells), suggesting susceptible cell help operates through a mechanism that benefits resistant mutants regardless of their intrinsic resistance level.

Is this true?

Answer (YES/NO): YES